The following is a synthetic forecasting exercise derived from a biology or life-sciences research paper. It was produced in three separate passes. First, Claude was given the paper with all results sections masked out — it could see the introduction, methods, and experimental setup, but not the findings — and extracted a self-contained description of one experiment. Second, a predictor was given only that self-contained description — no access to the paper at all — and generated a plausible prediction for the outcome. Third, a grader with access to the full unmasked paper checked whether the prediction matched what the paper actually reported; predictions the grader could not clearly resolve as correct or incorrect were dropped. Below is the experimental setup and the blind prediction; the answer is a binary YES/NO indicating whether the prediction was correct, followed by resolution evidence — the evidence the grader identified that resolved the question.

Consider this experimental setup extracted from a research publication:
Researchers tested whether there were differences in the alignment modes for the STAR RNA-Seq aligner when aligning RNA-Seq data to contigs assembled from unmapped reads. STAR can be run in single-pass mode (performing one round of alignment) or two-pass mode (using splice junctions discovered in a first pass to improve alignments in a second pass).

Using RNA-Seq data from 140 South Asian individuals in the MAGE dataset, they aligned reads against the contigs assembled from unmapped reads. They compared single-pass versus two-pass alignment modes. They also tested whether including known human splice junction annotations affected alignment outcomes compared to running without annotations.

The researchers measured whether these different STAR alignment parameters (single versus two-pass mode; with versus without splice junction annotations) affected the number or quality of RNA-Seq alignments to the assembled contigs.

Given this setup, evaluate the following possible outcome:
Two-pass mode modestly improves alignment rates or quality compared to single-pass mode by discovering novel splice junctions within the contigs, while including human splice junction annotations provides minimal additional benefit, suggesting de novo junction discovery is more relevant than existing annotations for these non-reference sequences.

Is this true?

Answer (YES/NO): NO